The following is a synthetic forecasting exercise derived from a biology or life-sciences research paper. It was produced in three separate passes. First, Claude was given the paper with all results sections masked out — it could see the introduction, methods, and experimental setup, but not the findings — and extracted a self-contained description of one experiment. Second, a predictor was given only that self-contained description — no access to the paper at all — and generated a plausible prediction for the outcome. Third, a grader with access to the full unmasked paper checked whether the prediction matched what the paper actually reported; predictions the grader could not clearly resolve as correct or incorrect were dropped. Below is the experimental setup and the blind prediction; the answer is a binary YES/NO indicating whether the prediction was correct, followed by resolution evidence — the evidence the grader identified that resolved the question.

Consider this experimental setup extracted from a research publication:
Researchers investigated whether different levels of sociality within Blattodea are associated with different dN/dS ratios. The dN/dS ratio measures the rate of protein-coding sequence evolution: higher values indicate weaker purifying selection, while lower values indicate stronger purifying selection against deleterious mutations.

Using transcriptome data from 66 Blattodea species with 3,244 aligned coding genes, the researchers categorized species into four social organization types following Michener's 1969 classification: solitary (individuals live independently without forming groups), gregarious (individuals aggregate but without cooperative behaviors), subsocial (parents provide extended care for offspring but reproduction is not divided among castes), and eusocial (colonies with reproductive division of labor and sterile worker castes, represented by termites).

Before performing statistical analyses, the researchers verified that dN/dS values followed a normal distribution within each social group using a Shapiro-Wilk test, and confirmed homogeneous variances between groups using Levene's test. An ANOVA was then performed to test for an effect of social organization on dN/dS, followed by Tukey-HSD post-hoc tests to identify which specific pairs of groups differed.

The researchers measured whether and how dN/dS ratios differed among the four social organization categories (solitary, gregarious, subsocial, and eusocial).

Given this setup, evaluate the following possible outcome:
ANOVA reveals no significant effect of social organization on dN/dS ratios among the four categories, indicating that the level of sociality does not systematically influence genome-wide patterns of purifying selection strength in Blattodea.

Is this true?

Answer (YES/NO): NO